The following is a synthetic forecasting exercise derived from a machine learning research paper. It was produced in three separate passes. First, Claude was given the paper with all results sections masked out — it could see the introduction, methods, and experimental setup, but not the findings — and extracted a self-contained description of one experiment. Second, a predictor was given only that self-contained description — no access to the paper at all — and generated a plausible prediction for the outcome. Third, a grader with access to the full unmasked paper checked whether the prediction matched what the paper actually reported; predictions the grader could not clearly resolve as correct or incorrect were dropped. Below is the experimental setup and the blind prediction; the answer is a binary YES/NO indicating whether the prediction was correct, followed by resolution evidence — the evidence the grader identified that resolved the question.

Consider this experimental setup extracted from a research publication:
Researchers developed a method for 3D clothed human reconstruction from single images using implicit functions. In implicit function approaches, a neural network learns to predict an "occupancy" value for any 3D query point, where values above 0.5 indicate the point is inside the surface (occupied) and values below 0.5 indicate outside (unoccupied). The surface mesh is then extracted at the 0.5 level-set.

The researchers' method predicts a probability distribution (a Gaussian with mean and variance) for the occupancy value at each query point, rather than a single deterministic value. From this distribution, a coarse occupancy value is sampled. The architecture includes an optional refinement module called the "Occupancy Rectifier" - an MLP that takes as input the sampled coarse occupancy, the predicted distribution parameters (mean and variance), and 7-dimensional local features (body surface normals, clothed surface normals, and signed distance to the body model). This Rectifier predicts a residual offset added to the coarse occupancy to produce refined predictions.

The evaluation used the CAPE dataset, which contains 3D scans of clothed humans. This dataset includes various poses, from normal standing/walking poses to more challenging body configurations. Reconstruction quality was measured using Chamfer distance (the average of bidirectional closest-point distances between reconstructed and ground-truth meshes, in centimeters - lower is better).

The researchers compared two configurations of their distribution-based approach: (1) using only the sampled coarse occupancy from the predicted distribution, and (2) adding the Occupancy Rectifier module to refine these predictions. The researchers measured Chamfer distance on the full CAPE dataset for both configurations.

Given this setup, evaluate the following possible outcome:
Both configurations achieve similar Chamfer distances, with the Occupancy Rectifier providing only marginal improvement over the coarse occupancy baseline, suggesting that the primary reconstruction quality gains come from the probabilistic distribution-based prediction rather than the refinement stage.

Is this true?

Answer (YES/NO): NO